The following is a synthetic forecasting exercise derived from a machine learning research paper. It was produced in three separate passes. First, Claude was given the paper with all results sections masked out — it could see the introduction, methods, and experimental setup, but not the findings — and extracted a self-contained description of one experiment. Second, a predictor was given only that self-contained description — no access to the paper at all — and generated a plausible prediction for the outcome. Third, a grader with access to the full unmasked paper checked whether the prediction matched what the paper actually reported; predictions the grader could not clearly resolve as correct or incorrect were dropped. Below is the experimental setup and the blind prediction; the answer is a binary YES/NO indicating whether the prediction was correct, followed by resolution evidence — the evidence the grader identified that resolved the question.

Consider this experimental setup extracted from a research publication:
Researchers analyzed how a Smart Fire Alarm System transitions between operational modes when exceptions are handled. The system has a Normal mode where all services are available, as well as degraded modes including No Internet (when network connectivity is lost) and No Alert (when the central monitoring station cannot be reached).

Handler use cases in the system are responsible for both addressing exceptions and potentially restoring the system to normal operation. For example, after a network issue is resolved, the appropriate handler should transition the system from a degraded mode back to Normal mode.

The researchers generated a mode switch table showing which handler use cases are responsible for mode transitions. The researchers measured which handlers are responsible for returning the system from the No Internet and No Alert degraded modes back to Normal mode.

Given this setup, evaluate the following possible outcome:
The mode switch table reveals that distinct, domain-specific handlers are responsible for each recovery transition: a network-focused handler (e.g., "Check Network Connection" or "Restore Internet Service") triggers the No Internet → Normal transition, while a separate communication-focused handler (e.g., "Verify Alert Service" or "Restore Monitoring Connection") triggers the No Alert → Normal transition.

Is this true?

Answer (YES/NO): YES